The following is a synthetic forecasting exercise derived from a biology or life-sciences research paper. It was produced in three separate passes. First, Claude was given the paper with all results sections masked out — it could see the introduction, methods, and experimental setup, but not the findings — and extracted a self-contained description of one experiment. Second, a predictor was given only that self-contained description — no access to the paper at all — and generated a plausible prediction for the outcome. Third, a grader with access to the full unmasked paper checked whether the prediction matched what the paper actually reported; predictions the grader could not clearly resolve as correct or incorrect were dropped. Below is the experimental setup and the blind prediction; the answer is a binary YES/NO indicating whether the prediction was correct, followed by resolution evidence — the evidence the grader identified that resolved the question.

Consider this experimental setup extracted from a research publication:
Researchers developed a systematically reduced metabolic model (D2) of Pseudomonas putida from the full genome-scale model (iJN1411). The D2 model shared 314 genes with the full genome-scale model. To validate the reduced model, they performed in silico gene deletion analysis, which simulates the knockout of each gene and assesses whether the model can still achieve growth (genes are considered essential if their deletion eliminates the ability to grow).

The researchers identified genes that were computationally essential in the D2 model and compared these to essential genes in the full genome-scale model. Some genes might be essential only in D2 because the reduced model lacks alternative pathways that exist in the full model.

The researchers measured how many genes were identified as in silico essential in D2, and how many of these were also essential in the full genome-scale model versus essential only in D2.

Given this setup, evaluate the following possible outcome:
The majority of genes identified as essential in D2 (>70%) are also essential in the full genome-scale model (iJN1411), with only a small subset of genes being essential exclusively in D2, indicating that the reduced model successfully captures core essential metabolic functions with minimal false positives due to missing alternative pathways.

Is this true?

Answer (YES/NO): YES